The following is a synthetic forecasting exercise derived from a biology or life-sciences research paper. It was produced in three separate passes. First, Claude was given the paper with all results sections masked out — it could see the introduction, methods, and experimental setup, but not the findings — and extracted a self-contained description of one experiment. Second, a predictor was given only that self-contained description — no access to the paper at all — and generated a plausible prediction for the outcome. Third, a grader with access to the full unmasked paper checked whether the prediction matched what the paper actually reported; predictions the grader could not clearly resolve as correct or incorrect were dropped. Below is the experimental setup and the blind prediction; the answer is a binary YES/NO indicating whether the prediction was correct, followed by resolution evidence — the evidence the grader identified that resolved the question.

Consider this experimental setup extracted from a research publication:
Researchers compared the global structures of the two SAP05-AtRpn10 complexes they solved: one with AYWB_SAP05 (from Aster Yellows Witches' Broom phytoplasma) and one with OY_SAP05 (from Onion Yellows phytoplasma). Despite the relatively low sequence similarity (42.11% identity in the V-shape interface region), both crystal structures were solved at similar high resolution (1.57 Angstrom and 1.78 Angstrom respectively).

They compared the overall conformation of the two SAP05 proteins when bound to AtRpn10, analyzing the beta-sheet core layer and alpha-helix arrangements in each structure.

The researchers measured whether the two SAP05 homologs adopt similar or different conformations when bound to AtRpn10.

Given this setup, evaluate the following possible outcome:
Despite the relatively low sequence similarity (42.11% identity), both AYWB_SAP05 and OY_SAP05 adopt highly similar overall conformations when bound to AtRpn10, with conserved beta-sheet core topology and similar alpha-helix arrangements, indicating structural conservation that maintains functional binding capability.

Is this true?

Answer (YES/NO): NO